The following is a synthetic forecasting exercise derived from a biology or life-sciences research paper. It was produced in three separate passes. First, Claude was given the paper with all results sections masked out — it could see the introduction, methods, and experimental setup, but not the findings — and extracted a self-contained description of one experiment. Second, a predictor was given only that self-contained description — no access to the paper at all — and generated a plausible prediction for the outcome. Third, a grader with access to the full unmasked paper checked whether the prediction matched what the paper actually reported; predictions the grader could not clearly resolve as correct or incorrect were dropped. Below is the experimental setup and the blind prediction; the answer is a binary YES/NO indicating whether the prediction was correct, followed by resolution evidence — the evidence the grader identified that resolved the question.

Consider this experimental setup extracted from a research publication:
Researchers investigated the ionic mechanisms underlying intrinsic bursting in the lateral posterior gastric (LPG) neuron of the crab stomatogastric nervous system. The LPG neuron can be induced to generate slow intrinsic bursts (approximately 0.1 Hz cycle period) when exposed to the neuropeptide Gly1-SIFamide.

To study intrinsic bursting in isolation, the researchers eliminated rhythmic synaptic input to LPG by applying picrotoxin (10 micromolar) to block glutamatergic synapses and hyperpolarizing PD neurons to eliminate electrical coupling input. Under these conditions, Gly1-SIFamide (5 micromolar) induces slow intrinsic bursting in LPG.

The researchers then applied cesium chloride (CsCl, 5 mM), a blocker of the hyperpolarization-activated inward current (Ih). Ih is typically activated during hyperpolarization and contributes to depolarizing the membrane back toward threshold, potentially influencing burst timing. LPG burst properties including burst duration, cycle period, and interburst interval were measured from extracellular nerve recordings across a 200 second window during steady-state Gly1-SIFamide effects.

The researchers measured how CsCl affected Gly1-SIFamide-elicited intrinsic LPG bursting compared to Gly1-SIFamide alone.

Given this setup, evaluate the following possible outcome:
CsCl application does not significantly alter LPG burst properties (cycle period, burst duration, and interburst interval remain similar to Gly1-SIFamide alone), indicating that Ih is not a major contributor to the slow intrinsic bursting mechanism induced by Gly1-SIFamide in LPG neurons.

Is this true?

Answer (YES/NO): NO